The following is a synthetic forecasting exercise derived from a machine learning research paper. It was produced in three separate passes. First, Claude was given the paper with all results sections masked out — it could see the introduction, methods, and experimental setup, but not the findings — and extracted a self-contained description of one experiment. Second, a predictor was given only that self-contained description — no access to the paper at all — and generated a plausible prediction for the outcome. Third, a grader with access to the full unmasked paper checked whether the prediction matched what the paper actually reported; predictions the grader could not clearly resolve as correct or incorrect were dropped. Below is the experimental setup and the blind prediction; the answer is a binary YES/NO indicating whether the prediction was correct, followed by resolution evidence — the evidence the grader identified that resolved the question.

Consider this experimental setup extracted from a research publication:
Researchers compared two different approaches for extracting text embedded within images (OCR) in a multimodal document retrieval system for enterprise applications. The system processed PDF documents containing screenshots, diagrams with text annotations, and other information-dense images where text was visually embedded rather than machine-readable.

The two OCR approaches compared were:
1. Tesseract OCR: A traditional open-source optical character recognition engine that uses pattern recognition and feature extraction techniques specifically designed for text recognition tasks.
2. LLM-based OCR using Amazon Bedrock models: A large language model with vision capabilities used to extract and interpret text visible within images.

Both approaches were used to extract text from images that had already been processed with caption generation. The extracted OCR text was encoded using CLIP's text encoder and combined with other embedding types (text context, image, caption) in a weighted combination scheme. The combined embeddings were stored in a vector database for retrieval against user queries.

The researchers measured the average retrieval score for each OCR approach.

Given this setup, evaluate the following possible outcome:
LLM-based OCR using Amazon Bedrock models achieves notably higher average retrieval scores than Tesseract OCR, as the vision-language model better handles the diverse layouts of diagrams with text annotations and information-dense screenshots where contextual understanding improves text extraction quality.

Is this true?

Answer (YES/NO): NO